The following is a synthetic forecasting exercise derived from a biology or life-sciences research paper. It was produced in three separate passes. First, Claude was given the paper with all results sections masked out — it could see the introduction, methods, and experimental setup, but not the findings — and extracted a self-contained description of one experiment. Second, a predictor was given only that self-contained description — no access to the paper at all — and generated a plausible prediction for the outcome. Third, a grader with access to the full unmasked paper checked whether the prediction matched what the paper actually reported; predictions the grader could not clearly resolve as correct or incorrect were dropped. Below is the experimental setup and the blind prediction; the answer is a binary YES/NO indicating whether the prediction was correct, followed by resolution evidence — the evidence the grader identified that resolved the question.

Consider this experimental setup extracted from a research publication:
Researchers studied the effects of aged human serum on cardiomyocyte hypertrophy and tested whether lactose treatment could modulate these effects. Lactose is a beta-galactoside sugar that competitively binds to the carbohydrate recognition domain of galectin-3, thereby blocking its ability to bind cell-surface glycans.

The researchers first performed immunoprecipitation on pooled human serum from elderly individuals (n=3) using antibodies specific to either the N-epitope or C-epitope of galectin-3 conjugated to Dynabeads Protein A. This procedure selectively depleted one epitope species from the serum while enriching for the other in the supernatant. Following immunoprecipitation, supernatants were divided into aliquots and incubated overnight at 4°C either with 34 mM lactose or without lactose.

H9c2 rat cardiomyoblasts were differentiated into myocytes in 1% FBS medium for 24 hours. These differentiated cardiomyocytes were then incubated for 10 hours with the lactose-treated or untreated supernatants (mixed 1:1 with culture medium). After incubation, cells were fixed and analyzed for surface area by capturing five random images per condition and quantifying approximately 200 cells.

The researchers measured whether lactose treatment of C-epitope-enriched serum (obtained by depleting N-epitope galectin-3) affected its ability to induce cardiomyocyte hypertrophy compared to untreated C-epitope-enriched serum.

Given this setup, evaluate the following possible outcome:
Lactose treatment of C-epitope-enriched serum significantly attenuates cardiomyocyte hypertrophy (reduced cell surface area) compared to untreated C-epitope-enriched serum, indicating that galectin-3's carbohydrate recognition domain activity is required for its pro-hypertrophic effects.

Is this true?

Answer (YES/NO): YES